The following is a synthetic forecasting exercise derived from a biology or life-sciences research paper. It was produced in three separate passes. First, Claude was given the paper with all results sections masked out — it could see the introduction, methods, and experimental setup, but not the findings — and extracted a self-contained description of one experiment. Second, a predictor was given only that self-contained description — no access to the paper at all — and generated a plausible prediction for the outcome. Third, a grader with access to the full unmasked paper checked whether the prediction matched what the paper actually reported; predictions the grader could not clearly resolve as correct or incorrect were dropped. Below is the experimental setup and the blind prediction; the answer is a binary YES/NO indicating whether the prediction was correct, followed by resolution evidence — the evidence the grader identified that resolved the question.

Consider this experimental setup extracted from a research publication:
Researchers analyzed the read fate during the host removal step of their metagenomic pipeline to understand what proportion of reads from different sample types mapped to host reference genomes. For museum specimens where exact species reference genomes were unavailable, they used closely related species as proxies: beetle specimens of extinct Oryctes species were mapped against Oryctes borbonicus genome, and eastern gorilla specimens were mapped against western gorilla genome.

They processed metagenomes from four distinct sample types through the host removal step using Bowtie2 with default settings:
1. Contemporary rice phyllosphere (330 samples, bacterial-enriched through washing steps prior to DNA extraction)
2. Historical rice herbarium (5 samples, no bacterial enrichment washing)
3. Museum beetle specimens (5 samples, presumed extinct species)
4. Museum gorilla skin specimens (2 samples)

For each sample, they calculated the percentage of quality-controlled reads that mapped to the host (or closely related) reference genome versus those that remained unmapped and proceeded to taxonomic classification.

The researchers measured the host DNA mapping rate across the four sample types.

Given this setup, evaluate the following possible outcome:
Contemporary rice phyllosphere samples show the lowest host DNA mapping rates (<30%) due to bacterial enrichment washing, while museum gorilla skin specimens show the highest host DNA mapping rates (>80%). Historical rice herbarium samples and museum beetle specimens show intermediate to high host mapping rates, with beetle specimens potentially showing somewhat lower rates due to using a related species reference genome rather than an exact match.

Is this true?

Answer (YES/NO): NO